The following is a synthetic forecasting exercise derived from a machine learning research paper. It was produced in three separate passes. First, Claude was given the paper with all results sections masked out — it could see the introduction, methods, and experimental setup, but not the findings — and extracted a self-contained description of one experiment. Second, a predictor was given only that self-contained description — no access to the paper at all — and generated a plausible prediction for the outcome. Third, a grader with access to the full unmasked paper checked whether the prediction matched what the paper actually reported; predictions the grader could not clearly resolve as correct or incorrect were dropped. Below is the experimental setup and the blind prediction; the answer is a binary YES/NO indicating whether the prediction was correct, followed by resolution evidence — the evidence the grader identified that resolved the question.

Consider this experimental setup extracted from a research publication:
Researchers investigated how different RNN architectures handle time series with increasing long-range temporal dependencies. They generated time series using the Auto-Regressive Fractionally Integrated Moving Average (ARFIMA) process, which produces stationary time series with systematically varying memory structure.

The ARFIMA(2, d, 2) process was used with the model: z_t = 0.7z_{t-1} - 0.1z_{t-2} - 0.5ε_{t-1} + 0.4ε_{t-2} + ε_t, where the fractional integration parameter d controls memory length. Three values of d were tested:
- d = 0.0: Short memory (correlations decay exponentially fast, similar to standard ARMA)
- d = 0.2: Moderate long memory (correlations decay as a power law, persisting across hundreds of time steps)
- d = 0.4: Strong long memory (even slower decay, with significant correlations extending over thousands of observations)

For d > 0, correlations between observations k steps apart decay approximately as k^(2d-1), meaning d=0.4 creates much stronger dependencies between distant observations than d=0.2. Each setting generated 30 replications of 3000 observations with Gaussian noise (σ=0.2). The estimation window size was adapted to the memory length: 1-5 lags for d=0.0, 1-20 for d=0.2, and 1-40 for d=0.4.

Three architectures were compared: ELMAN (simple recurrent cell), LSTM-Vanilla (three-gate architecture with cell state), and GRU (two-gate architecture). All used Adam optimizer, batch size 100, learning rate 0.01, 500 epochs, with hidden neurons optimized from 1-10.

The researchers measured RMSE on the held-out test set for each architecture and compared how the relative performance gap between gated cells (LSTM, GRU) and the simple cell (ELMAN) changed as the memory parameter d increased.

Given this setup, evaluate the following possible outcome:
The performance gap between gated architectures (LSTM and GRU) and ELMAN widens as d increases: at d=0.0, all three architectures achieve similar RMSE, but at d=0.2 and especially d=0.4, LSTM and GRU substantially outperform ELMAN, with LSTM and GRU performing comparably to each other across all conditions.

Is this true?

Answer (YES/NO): NO